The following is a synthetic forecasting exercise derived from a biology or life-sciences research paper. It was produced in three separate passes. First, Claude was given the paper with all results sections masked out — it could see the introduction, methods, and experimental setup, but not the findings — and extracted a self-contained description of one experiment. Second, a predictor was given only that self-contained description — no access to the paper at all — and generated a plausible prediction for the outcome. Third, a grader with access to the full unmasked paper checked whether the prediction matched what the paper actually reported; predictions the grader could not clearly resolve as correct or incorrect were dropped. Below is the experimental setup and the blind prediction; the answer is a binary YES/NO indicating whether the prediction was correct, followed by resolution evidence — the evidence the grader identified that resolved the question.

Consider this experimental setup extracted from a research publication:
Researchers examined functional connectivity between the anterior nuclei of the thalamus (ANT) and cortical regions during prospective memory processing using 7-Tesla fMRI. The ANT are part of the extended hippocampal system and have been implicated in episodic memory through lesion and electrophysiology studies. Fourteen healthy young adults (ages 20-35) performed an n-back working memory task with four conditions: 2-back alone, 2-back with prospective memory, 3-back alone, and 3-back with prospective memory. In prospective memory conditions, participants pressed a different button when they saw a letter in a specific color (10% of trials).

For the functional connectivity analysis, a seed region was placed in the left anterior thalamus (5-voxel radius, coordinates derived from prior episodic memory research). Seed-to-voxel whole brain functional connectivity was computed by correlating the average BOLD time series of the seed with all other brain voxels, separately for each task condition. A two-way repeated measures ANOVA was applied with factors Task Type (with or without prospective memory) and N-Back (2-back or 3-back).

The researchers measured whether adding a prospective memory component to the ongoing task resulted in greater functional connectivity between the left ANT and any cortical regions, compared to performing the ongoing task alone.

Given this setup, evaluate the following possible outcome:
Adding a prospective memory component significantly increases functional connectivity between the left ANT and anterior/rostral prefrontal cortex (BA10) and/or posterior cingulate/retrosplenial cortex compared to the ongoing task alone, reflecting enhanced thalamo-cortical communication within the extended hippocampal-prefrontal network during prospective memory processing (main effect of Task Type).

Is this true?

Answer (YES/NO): NO